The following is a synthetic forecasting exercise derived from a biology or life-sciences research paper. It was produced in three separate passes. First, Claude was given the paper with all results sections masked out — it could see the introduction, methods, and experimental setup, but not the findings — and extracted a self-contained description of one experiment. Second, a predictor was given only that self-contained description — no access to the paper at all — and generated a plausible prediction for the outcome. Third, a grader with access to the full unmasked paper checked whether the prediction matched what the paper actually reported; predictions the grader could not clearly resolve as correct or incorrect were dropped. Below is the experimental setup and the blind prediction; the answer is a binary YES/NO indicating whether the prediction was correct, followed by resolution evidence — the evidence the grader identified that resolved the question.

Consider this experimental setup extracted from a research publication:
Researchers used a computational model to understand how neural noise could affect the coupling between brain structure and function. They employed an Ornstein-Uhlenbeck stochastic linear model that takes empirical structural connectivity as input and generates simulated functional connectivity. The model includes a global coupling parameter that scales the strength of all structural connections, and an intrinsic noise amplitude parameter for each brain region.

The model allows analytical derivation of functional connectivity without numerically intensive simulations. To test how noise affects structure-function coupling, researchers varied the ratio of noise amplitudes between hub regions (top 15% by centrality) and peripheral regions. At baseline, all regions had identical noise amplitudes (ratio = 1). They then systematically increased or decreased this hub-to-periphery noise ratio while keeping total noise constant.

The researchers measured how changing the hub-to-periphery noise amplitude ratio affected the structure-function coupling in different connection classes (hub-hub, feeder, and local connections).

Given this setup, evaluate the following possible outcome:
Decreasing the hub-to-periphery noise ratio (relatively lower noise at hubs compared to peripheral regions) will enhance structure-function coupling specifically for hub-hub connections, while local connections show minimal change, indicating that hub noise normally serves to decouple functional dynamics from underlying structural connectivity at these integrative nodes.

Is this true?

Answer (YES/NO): NO